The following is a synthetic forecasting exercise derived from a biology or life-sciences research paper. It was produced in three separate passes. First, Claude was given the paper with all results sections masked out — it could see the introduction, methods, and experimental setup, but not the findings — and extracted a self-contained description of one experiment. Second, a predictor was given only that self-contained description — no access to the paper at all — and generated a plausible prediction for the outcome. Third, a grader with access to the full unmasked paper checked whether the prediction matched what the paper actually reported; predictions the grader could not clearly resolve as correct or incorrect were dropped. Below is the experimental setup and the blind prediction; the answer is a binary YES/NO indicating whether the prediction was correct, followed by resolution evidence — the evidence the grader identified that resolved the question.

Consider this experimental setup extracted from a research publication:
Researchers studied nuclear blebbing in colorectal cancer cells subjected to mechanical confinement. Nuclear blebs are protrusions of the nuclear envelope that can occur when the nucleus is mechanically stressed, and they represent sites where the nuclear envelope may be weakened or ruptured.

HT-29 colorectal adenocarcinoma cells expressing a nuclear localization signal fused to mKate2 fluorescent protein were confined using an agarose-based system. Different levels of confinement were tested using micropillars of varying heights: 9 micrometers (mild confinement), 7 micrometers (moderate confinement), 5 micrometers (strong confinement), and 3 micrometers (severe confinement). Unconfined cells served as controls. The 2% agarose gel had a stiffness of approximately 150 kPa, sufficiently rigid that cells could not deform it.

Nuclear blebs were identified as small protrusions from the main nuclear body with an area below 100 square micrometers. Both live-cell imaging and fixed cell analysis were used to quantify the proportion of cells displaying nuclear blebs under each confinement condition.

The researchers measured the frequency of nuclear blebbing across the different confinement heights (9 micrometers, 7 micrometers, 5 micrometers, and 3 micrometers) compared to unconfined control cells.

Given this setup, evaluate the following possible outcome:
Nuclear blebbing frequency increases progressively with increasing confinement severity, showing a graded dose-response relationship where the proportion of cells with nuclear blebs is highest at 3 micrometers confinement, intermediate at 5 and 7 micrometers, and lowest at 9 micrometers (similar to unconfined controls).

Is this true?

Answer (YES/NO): YES